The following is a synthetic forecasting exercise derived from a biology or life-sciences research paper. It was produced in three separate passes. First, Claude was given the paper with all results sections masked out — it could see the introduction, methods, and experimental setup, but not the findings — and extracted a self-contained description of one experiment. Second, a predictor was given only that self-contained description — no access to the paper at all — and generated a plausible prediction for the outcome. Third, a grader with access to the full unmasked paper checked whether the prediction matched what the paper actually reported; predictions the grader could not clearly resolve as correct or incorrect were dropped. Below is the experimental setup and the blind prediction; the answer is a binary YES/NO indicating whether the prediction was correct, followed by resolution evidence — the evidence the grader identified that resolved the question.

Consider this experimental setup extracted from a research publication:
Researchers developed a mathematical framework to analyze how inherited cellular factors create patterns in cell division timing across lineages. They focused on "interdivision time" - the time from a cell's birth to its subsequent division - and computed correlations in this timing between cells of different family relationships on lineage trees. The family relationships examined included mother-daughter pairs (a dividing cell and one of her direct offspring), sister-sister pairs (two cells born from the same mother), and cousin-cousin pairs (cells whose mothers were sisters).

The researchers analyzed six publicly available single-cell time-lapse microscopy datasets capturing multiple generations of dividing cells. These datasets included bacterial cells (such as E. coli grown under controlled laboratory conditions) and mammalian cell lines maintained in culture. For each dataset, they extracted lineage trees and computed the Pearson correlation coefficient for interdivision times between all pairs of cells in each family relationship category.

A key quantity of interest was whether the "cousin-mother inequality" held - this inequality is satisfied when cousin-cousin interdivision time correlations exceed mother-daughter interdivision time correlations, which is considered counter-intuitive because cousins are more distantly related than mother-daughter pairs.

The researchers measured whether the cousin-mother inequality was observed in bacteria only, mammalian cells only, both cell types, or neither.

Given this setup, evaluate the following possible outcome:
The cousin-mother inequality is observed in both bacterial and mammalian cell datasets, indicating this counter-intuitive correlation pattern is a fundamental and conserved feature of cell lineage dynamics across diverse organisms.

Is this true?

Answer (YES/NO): YES